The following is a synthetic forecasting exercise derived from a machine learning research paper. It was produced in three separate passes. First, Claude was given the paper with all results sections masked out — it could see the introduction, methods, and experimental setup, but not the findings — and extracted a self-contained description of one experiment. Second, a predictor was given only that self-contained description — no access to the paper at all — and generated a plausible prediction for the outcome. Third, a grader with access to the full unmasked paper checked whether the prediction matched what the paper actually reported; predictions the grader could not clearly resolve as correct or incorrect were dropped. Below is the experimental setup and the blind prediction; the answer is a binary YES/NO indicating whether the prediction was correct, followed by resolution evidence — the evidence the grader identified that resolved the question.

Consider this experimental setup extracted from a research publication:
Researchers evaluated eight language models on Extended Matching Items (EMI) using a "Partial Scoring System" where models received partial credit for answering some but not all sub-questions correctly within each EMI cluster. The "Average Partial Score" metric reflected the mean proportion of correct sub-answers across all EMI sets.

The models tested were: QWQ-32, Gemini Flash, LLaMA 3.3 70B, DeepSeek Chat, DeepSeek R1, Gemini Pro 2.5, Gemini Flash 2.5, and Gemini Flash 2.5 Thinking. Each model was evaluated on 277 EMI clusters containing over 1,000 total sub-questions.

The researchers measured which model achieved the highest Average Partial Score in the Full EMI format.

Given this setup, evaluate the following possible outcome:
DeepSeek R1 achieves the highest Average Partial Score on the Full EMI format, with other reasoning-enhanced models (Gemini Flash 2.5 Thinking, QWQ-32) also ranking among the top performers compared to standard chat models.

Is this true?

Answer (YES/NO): NO